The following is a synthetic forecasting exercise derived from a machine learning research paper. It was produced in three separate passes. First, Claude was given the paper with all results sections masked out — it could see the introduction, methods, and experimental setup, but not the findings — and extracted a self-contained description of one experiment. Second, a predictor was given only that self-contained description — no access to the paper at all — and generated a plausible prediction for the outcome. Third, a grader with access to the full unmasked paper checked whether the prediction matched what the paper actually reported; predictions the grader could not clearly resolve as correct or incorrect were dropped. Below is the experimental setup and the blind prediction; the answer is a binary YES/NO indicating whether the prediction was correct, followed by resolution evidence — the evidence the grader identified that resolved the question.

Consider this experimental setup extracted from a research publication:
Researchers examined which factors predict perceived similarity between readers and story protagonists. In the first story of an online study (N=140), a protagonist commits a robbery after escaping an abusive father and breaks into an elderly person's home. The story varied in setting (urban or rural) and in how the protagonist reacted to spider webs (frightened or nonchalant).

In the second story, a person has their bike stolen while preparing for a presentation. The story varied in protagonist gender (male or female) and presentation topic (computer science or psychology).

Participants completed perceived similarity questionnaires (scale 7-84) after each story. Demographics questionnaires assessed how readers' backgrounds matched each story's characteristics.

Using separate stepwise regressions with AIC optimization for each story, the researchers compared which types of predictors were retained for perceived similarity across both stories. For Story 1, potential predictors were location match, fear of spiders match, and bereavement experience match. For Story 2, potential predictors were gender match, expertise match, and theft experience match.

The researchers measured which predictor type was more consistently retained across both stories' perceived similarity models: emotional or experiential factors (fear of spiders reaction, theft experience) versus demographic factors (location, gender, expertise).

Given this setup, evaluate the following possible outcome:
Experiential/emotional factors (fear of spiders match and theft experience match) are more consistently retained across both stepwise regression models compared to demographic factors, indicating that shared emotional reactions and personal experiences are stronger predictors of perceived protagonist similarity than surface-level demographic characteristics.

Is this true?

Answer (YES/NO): YES